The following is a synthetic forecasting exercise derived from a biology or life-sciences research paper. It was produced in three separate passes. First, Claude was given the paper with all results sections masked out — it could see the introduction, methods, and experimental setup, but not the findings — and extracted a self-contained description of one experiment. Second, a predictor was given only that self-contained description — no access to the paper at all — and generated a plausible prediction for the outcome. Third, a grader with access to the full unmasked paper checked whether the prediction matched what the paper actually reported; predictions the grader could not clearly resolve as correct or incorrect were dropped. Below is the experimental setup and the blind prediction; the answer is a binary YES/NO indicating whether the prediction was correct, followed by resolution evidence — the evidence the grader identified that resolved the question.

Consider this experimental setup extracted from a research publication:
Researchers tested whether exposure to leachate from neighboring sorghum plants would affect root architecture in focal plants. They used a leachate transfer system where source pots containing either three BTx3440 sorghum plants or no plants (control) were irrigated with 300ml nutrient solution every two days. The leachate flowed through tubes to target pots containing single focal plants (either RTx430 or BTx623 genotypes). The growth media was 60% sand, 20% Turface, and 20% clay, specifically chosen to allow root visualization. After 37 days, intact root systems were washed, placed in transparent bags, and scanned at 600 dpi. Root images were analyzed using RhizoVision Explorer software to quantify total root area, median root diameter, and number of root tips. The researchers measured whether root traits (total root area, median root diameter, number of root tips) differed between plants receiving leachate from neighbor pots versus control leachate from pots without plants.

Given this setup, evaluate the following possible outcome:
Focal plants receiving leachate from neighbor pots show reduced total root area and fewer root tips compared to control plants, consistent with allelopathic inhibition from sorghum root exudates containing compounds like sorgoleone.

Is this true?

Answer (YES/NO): NO